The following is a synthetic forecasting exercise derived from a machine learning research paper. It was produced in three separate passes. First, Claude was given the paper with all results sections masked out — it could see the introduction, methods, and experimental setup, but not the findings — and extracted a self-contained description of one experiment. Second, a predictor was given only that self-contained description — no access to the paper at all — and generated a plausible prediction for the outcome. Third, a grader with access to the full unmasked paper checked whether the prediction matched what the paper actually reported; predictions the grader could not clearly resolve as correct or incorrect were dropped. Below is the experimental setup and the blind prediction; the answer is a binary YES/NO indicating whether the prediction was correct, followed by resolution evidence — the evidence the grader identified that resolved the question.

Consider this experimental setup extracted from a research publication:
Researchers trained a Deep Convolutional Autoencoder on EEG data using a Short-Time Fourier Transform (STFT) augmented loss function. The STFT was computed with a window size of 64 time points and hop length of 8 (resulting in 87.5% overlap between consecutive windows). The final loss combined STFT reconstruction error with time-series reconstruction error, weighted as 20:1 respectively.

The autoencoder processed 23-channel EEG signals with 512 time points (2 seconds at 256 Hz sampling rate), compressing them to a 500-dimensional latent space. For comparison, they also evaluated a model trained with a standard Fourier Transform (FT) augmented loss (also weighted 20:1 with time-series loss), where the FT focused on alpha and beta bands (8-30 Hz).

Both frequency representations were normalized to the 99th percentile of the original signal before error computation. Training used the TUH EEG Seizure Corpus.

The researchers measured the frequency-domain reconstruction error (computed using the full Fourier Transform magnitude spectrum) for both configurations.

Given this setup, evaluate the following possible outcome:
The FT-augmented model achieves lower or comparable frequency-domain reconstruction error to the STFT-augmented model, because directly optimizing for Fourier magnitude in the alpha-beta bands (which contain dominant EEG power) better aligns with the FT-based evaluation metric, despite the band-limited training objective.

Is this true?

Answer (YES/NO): YES